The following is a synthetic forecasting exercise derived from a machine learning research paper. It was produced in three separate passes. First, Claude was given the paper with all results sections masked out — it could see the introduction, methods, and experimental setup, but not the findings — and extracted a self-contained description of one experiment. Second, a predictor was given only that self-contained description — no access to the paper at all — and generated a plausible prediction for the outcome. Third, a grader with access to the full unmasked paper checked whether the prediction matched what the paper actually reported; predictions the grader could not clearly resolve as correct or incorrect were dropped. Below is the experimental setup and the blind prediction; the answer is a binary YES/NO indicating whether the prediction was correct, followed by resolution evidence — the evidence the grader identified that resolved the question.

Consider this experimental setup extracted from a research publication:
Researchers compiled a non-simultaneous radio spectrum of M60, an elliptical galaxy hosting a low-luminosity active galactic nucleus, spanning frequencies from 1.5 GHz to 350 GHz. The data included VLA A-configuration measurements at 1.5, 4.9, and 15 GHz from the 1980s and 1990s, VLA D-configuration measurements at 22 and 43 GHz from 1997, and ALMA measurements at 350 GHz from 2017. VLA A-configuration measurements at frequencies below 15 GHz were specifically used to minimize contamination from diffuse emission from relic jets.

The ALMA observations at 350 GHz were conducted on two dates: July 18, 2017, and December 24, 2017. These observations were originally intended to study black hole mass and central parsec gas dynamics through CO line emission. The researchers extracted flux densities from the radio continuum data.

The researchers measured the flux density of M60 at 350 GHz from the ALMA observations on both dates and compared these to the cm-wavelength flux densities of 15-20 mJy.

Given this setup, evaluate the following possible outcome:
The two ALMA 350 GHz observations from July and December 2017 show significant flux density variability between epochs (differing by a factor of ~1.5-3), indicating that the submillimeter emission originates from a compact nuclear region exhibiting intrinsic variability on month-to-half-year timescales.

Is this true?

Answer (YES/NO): NO